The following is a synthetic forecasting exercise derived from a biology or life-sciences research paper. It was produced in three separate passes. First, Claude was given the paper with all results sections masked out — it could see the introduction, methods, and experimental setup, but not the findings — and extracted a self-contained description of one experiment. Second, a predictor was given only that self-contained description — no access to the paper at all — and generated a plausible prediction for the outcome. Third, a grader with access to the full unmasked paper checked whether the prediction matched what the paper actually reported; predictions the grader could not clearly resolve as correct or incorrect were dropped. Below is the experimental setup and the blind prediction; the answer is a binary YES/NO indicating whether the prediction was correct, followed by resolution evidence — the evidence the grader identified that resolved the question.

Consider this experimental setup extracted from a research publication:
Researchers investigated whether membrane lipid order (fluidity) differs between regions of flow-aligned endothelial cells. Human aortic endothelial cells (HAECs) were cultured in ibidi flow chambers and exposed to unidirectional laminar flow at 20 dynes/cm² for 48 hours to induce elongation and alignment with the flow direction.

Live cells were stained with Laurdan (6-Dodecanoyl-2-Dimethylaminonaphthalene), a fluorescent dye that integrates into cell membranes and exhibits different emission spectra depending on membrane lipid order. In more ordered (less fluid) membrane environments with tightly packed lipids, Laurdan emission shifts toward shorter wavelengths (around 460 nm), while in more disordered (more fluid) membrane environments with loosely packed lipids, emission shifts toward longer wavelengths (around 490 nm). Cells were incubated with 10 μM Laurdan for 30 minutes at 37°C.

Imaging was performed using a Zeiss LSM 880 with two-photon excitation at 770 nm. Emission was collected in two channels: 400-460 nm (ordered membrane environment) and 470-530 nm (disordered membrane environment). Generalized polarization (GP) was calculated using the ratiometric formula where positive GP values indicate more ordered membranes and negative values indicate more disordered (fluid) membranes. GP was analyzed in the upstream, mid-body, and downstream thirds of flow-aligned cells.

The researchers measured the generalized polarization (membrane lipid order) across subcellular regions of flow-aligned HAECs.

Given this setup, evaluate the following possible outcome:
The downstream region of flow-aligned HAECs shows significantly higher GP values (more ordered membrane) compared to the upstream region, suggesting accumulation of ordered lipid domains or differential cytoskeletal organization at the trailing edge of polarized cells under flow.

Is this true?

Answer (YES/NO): YES